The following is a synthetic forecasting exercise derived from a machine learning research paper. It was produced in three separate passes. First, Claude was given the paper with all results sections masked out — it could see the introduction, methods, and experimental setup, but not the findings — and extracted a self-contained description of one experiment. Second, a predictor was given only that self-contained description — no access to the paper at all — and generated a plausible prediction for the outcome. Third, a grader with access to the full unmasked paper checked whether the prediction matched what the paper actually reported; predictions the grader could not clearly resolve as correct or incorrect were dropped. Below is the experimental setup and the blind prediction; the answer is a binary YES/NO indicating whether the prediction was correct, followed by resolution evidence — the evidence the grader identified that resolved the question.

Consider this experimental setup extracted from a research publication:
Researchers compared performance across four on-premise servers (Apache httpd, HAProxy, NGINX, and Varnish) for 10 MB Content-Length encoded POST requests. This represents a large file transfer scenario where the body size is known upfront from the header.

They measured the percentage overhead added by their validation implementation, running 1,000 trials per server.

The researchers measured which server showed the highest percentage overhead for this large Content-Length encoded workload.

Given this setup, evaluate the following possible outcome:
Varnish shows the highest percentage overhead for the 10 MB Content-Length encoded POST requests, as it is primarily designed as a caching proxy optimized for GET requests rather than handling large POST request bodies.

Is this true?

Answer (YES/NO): NO